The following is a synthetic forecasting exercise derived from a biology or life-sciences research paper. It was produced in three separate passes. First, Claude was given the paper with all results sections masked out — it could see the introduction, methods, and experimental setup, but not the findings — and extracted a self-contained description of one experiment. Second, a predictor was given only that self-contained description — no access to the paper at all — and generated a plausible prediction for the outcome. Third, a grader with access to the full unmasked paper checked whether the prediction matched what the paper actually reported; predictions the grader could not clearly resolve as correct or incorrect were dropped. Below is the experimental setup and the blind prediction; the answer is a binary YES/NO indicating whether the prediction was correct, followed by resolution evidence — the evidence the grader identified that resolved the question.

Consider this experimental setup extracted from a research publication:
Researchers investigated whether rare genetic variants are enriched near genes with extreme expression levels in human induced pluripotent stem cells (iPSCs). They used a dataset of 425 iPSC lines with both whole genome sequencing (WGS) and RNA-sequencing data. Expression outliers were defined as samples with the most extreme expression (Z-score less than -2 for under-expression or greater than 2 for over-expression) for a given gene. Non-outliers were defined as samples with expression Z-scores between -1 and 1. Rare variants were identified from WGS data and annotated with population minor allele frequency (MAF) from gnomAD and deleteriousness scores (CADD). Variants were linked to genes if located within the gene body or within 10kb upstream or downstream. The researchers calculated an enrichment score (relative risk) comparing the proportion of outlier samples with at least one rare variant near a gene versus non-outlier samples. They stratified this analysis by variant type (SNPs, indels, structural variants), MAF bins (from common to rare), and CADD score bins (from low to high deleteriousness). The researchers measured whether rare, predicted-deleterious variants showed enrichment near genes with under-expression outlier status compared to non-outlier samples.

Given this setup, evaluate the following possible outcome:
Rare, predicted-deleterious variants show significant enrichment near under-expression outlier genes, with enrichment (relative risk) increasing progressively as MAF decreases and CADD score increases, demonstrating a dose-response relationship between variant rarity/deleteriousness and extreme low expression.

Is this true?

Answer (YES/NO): YES